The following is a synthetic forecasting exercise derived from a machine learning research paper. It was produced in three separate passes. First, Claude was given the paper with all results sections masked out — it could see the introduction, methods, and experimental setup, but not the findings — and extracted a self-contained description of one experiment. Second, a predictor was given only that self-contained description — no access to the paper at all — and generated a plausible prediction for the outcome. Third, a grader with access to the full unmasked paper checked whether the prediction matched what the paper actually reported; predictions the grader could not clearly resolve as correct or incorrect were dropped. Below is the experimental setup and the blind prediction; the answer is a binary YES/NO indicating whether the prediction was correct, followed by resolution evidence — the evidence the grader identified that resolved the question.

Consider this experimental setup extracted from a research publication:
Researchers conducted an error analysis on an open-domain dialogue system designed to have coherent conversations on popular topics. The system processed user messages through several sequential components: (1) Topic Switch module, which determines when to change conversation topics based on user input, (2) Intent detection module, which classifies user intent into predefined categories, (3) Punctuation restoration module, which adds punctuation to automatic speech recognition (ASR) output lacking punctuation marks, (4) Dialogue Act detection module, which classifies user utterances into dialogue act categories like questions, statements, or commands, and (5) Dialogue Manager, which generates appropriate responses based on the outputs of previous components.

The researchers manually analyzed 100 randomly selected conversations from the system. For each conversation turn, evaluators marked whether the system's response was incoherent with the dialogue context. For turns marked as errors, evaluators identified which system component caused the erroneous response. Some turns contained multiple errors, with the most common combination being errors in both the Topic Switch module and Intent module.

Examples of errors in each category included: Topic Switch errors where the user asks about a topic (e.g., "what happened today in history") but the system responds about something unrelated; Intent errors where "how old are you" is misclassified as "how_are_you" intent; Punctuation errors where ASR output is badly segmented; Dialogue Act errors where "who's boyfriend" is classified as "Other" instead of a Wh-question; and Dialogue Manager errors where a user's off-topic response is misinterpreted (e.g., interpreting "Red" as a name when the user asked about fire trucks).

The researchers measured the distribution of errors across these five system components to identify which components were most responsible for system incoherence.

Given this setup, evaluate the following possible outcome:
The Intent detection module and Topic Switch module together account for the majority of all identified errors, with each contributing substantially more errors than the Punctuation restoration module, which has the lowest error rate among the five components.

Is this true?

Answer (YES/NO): NO